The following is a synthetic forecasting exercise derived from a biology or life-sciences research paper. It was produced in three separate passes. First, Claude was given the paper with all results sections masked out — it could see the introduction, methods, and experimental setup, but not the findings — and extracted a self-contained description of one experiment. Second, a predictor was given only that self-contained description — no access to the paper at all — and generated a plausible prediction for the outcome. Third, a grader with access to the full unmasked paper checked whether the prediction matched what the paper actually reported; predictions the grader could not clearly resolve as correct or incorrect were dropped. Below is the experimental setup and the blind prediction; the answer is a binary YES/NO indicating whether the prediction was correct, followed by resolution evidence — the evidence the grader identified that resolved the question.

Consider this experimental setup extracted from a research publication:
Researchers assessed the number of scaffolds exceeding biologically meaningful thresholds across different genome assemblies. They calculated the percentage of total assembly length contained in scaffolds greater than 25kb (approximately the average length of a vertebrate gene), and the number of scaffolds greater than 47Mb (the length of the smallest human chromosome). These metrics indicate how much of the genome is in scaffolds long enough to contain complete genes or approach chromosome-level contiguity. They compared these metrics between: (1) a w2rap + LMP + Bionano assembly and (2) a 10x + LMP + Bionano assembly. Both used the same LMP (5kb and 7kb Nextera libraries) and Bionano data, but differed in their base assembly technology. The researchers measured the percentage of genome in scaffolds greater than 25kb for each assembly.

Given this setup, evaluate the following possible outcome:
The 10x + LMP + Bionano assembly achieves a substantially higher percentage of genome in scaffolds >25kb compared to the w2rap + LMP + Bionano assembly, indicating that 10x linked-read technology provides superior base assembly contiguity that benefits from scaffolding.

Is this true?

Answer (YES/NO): YES